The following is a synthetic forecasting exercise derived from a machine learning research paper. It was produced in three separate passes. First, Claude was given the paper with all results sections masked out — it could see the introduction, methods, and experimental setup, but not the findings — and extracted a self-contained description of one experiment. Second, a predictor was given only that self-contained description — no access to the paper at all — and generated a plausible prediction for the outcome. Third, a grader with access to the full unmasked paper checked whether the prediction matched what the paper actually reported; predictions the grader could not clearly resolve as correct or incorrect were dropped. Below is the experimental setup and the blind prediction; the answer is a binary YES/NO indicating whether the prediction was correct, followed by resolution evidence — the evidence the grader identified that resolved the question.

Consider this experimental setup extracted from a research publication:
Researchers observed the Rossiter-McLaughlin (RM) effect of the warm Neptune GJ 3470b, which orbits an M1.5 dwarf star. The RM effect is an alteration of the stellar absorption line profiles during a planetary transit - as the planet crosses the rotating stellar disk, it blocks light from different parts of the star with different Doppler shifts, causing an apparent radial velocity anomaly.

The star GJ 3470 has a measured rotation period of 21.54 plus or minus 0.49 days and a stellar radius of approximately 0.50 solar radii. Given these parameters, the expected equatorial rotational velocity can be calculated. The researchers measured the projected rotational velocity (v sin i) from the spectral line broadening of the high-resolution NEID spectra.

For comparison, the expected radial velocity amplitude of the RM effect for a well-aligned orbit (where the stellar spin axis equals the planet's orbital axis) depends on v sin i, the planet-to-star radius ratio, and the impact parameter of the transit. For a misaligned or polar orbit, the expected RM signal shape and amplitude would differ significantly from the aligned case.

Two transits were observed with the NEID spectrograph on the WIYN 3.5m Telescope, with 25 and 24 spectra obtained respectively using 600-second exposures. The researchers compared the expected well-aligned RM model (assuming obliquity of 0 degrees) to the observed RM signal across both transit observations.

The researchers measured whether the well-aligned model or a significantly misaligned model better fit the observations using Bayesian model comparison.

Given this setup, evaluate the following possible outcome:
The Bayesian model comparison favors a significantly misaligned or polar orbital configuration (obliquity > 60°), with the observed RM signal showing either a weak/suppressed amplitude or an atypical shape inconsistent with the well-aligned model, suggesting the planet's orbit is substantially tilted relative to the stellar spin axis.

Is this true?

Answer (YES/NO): YES